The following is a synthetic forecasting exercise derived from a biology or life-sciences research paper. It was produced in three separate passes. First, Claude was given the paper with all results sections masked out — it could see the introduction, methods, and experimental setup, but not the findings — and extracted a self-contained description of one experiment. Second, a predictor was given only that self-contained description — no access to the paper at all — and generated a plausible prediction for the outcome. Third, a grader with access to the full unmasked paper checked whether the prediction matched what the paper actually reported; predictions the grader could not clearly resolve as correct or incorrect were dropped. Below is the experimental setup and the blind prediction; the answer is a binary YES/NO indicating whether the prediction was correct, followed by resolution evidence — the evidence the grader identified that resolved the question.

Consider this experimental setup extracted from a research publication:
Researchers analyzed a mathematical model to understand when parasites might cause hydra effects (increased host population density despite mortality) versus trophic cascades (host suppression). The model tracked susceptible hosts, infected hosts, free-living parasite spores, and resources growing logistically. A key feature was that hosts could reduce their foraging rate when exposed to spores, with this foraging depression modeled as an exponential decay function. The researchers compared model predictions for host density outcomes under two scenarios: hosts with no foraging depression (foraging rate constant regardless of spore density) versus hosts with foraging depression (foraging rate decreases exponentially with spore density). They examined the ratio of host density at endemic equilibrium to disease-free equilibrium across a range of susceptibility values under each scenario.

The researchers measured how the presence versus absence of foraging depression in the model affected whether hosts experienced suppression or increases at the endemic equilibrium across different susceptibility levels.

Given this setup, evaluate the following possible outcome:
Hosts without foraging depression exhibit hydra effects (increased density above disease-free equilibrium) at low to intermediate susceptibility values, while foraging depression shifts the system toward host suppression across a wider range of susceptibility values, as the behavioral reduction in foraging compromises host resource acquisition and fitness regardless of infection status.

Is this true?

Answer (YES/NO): NO